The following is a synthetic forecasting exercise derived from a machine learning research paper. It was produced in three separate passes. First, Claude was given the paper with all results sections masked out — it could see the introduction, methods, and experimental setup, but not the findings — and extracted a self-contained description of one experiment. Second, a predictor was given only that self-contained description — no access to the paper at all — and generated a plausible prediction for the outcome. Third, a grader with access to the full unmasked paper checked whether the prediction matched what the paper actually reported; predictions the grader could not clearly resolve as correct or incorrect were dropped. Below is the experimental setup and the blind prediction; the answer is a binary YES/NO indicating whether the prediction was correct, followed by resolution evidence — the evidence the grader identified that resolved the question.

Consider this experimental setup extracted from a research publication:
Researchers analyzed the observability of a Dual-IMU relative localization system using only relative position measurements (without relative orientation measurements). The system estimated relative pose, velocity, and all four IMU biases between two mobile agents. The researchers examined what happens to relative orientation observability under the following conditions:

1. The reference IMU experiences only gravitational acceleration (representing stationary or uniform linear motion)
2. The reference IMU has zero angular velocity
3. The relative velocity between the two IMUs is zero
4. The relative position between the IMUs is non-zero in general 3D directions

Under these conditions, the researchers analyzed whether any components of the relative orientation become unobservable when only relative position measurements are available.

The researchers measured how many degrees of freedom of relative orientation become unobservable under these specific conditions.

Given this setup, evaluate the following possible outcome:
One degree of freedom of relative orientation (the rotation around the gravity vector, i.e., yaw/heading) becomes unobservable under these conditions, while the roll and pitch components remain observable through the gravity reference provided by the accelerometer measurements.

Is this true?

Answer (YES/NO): NO